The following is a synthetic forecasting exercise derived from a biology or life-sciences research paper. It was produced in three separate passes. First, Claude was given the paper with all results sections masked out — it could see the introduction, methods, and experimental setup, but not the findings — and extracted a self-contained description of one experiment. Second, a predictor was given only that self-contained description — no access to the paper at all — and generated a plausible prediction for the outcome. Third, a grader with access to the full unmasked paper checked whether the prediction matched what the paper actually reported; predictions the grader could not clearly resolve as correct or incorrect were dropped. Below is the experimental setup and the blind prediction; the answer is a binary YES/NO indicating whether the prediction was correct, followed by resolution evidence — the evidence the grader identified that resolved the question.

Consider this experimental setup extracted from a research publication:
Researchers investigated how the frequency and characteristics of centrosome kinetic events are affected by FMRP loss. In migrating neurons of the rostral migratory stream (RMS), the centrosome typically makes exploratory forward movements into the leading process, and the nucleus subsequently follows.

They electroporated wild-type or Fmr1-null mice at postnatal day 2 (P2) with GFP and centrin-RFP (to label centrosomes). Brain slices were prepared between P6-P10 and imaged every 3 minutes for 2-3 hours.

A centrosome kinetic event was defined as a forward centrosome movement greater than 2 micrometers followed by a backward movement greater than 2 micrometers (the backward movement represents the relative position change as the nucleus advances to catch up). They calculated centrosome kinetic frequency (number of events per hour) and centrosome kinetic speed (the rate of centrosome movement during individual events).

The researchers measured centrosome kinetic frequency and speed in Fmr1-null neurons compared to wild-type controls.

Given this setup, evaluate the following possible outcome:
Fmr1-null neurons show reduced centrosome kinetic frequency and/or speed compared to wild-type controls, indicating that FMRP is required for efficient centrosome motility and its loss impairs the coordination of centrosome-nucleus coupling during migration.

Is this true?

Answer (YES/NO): YES